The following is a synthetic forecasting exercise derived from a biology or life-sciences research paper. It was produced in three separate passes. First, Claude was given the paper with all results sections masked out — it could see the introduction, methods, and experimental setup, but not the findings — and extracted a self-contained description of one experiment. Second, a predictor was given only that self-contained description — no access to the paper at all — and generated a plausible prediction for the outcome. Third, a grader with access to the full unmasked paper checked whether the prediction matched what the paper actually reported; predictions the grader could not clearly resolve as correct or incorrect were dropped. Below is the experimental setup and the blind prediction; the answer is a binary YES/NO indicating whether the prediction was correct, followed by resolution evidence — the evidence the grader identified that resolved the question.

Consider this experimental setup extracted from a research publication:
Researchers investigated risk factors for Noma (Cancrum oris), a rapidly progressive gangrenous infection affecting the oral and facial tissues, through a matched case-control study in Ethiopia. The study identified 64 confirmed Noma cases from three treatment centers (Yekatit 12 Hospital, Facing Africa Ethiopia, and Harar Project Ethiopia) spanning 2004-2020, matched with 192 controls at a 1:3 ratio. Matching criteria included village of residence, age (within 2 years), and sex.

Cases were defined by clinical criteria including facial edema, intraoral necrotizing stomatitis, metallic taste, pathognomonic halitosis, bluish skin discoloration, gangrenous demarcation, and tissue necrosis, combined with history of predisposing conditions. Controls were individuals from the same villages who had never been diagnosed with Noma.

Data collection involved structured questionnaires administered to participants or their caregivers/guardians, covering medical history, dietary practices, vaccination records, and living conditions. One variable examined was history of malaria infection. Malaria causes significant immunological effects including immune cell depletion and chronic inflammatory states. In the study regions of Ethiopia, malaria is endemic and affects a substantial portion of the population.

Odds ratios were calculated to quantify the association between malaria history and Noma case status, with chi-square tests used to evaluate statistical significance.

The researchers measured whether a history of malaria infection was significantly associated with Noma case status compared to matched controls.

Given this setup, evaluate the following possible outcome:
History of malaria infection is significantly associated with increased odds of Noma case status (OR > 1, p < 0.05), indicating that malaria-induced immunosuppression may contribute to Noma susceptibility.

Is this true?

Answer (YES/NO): YES